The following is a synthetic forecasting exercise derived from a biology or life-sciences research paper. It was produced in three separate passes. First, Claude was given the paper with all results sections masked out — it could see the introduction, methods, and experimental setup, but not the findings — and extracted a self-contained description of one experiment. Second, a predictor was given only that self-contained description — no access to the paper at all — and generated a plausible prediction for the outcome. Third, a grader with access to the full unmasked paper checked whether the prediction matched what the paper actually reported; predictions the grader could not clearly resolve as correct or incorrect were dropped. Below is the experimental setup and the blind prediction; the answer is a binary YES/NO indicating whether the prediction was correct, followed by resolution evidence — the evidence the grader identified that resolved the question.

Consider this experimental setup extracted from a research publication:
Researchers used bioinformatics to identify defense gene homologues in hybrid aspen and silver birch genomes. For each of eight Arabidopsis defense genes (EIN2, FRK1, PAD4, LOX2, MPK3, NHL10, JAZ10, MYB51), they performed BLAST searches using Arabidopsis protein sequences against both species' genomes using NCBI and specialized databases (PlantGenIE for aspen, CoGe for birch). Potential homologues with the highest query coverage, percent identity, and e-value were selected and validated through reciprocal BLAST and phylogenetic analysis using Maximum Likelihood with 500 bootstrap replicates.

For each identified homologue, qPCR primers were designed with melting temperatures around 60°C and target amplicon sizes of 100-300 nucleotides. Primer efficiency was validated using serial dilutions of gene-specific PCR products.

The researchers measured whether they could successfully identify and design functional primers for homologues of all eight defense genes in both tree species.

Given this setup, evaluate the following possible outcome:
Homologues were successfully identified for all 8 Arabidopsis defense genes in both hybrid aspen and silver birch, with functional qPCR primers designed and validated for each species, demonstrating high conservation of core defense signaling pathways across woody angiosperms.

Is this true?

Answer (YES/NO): NO